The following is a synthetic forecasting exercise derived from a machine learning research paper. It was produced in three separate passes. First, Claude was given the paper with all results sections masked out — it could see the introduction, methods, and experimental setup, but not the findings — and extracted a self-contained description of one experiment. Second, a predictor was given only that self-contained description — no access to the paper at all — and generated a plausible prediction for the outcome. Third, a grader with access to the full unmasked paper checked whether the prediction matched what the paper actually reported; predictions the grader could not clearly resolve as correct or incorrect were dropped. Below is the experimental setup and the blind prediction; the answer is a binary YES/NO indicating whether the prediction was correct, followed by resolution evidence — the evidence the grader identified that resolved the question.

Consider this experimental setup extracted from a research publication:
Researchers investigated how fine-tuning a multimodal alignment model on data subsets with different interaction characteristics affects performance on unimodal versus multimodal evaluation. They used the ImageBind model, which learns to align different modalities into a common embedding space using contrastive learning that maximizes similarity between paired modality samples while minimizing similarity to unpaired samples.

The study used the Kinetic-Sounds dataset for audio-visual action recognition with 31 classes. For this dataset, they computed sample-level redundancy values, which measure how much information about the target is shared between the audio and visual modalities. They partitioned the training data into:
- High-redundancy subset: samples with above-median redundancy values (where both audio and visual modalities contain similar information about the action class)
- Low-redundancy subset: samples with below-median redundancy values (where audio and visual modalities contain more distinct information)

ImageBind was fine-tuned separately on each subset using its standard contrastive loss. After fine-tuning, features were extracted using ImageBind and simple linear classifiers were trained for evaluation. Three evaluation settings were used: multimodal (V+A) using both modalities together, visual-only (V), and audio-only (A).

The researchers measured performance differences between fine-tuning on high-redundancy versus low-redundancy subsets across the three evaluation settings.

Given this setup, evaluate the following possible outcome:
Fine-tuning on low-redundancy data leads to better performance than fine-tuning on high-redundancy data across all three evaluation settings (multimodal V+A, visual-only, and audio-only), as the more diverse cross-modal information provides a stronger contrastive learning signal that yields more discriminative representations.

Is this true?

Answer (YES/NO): NO